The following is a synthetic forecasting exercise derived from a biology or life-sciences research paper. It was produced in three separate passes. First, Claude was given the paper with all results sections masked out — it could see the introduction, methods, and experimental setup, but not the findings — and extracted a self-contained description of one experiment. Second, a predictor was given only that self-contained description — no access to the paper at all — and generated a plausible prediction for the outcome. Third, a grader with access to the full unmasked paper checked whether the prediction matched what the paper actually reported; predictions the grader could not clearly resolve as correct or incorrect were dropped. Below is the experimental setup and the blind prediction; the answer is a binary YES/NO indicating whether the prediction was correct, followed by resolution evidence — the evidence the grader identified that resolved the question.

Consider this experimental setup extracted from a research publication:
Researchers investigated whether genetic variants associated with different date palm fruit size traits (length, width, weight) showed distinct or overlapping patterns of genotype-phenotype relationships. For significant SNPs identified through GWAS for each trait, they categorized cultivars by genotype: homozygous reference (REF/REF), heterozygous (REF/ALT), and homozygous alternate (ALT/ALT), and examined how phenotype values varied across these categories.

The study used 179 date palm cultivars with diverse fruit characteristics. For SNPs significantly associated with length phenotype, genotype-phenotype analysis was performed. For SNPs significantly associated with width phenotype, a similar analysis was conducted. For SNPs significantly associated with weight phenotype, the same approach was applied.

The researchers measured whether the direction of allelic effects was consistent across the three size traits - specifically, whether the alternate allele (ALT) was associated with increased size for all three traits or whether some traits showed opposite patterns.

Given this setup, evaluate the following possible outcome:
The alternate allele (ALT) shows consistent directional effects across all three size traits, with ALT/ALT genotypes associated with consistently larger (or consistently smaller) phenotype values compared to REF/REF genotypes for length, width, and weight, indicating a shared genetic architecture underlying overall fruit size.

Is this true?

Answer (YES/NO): NO